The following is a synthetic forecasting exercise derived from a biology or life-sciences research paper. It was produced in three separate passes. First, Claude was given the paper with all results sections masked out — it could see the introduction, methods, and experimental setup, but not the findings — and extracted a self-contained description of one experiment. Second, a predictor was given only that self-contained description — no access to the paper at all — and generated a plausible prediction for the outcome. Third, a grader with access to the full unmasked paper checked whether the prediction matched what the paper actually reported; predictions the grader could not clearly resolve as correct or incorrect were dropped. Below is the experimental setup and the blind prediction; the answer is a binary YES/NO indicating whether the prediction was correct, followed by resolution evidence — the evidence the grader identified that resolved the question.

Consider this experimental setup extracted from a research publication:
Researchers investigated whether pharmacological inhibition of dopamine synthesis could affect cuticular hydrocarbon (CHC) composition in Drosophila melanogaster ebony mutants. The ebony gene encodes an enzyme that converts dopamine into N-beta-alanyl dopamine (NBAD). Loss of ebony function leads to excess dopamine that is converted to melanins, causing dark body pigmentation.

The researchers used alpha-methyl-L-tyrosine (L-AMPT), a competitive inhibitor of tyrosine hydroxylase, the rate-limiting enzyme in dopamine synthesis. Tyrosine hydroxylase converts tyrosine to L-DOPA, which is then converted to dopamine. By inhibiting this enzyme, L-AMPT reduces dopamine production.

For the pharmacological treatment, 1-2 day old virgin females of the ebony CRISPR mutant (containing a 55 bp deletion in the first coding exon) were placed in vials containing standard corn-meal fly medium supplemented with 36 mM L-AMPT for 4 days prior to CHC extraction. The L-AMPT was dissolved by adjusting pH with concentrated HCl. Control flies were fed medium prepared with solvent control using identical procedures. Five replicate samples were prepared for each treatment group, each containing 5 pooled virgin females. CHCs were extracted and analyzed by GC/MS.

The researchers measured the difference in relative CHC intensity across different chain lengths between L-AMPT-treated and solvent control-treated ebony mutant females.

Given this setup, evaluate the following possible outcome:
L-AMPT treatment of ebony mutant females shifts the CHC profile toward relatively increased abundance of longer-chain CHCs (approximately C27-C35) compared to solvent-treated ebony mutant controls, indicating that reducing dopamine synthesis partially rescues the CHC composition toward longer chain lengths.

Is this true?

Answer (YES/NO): NO